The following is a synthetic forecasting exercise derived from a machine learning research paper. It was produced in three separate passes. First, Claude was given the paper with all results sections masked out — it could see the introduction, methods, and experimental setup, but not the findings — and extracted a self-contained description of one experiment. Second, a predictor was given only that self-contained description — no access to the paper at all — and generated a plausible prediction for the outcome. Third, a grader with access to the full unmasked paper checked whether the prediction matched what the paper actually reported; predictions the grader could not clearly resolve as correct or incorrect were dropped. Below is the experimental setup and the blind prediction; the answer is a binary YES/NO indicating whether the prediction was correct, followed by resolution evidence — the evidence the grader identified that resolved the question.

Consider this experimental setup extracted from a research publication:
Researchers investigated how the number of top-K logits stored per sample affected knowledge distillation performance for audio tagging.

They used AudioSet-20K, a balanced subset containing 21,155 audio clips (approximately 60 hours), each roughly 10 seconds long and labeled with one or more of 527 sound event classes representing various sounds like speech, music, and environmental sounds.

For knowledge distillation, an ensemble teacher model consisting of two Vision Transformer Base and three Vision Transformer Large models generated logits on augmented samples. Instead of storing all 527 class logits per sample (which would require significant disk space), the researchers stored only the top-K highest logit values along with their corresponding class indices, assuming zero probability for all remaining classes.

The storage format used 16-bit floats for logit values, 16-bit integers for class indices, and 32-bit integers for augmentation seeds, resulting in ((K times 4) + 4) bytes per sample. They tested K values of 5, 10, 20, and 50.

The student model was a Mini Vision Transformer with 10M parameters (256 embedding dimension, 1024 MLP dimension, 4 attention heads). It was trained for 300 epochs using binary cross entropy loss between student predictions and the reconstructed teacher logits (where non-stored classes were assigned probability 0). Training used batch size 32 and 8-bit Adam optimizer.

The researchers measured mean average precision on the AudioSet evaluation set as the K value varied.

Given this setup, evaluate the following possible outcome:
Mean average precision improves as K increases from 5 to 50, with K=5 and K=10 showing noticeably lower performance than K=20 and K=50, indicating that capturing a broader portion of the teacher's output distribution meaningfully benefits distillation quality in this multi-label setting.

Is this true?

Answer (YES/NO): YES